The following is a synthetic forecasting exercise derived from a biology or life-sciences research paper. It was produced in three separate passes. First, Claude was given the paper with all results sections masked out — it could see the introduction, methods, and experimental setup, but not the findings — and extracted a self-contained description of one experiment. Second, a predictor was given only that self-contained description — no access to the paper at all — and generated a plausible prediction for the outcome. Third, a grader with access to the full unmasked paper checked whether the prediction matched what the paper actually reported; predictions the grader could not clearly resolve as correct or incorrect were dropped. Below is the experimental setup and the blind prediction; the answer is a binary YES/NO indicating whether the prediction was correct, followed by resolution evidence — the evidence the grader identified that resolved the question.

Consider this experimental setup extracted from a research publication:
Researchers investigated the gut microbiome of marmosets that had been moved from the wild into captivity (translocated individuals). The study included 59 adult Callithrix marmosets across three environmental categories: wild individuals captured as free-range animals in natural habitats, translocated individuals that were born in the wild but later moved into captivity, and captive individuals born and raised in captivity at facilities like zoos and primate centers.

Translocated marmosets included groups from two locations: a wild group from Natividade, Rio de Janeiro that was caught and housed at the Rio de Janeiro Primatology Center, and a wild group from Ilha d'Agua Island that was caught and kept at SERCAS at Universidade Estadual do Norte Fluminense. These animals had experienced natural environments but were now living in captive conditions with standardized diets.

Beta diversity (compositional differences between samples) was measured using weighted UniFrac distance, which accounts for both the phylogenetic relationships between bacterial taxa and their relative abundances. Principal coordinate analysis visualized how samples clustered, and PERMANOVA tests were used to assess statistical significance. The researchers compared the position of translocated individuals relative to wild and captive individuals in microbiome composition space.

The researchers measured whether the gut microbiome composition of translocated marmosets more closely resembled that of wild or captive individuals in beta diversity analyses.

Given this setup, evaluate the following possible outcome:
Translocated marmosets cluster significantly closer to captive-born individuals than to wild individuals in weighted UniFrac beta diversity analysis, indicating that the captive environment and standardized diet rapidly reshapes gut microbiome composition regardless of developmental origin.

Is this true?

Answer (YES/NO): NO